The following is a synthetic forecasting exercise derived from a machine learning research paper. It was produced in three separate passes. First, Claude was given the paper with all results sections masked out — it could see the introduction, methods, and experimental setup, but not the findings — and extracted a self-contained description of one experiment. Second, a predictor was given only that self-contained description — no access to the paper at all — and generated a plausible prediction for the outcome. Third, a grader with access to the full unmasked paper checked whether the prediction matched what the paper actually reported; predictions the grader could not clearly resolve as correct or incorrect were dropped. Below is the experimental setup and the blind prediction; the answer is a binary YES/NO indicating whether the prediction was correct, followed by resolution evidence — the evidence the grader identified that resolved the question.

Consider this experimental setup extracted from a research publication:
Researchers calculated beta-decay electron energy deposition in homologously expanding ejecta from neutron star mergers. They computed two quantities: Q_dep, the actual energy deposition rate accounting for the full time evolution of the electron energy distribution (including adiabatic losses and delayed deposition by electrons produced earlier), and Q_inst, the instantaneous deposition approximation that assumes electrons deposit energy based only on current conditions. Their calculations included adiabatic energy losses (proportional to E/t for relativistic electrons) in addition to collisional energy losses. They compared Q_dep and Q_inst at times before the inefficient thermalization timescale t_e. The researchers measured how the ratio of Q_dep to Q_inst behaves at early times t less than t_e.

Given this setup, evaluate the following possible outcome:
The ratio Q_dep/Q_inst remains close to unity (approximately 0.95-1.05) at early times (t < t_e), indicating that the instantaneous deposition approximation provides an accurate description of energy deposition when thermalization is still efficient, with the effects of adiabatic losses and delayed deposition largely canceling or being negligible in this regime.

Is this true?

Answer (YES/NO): NO